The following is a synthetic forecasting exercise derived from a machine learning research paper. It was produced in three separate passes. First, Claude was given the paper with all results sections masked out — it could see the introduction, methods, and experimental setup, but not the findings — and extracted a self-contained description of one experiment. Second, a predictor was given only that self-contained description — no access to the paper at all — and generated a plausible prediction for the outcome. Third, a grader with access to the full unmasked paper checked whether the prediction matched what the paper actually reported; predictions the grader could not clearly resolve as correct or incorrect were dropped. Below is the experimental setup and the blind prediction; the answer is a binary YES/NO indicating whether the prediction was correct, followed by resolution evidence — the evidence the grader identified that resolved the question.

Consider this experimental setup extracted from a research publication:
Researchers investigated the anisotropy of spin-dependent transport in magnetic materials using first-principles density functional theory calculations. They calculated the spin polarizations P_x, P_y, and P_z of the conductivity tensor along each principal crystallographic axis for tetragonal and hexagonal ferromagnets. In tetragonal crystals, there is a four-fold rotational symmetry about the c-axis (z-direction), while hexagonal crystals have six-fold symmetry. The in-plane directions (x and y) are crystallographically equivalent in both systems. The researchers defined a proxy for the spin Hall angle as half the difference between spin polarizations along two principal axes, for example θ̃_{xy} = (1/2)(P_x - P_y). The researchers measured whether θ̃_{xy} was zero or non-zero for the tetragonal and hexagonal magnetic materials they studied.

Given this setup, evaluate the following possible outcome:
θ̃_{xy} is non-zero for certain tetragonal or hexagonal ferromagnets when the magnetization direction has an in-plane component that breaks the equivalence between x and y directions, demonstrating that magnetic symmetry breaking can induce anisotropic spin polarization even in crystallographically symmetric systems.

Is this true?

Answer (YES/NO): NO